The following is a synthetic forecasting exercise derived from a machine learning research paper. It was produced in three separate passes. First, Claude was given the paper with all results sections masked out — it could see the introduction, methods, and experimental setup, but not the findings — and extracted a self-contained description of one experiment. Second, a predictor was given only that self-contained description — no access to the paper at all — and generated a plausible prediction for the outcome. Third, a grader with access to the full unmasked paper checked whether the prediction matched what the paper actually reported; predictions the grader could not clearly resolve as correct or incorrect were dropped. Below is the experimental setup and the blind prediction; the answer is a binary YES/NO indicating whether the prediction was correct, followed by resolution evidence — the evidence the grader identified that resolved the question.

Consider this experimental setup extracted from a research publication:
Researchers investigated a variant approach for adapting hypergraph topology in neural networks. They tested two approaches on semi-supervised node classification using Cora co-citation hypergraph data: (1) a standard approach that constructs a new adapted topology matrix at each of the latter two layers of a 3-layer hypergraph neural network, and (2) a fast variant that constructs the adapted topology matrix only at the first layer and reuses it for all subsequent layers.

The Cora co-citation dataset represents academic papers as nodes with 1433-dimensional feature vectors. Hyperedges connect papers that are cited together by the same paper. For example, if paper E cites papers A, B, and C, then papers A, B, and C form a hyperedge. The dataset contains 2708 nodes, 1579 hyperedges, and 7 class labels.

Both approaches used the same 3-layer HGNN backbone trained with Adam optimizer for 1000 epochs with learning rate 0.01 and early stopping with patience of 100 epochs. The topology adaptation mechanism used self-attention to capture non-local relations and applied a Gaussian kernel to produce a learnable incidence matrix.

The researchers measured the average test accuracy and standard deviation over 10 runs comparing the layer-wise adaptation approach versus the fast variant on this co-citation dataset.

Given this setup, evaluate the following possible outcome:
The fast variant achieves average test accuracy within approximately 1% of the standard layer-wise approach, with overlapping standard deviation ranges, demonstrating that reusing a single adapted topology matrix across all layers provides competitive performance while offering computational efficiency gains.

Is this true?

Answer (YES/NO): YES